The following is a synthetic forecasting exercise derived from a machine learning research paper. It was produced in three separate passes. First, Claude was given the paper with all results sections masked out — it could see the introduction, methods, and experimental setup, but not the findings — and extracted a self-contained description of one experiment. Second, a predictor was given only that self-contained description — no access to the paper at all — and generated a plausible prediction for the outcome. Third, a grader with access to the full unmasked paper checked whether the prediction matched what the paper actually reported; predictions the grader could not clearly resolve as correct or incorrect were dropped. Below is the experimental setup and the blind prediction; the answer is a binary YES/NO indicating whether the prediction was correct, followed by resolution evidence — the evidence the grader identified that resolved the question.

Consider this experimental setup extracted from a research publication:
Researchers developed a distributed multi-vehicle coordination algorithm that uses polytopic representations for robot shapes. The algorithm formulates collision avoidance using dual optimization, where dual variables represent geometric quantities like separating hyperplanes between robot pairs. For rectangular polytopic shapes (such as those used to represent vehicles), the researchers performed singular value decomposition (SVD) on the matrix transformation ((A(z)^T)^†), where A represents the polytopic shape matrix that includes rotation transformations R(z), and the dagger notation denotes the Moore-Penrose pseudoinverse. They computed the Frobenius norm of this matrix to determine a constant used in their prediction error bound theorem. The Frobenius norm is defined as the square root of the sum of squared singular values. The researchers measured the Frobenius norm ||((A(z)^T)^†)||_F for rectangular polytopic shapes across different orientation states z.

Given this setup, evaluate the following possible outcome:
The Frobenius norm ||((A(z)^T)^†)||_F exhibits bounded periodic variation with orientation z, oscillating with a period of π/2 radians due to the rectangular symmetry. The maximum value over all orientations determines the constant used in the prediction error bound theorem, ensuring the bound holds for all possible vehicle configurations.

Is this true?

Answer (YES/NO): NO